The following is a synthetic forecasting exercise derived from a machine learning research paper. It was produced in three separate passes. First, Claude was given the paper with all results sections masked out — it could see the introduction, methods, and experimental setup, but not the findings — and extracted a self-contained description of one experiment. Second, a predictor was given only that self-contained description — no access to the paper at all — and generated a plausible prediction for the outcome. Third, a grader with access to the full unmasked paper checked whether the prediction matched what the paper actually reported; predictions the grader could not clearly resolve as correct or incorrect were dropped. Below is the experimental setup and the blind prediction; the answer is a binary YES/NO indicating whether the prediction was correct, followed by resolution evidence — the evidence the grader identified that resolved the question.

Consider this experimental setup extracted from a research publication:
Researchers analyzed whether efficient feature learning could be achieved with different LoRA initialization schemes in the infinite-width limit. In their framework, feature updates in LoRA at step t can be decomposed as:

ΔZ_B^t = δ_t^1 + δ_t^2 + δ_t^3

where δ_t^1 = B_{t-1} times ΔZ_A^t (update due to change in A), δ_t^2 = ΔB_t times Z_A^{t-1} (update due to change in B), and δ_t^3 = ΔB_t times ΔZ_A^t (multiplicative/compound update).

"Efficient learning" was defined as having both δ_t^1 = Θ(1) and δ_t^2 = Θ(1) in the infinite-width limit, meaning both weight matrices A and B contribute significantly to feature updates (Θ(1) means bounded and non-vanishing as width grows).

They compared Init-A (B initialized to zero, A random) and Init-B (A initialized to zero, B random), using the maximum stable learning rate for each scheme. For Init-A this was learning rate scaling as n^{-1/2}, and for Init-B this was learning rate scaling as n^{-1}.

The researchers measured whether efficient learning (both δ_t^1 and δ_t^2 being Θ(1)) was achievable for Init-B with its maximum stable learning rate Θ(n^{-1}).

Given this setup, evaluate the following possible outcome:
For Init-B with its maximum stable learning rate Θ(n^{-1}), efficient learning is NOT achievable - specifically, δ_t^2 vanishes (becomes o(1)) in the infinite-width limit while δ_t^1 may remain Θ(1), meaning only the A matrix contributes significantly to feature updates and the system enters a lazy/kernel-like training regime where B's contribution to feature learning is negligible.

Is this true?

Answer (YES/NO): YES